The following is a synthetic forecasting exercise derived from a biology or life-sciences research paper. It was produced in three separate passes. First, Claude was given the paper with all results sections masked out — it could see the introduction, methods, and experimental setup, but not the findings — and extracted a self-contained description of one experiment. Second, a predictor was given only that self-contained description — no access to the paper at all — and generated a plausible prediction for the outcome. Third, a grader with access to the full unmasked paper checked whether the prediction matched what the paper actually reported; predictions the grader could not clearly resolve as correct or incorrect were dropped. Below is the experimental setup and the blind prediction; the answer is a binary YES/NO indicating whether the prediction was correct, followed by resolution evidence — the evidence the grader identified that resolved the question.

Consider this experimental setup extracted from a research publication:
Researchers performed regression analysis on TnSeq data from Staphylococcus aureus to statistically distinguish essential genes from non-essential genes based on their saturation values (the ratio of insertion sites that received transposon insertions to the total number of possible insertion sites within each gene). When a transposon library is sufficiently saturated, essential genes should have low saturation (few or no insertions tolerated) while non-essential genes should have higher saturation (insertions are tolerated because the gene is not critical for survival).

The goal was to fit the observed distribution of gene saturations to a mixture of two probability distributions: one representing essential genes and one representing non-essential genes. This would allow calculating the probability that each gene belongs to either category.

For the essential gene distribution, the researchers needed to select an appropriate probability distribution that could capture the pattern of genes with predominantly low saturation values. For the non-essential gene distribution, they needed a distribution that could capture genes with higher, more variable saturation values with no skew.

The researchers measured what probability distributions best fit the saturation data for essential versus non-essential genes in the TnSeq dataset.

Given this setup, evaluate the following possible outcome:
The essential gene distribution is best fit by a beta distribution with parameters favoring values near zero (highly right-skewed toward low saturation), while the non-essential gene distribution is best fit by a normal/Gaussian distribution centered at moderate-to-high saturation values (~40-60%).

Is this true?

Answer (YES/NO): NO